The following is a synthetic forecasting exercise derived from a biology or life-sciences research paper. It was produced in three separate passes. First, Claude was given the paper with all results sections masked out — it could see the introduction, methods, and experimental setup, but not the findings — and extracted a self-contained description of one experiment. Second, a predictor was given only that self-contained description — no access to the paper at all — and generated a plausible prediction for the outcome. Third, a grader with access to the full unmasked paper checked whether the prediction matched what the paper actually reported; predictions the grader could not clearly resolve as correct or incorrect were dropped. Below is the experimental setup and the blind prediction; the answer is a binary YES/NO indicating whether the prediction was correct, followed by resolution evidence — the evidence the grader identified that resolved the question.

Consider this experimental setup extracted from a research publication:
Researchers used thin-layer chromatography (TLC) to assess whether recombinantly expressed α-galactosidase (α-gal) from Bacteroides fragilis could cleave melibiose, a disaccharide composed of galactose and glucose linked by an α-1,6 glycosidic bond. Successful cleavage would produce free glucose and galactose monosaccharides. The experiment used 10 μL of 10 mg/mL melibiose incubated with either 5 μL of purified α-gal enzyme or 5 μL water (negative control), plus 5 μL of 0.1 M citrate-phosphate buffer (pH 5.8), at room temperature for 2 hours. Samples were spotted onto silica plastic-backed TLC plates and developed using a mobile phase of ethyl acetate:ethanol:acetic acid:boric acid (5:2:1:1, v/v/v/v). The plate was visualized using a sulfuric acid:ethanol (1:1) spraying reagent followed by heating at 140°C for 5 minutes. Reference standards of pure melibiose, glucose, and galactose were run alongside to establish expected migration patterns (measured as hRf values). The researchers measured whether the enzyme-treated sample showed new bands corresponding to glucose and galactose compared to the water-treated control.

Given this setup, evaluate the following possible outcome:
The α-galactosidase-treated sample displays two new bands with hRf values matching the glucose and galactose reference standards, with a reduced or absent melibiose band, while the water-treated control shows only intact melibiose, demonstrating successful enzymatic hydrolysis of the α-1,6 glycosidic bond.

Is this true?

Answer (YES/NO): NO